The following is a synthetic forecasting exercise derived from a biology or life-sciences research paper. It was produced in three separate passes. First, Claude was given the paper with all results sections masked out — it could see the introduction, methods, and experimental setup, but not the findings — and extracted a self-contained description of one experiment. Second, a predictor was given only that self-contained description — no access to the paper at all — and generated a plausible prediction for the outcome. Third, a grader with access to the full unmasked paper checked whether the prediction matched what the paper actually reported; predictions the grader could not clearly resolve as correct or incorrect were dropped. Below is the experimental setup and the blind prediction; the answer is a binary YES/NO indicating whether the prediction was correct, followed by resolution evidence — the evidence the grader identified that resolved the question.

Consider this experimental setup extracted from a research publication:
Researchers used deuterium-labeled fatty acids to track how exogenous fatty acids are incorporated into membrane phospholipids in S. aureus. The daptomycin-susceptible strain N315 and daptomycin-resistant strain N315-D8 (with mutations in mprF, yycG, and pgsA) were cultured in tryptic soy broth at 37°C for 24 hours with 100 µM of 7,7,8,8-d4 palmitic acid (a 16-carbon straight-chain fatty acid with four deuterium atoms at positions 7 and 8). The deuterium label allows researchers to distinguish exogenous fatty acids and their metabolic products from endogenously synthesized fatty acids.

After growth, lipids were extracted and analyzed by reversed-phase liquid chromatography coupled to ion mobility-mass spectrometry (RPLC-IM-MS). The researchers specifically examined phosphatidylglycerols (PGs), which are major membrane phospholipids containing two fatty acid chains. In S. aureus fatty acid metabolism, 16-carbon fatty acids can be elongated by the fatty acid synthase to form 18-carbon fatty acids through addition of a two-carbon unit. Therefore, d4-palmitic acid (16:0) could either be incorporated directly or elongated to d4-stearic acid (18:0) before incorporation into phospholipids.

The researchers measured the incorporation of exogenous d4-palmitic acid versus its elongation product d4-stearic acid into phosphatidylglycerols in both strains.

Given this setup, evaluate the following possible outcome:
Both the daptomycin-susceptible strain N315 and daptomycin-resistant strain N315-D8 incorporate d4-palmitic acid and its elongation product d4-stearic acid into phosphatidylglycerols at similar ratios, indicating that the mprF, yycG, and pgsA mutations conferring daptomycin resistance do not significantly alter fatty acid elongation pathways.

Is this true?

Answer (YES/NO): YES